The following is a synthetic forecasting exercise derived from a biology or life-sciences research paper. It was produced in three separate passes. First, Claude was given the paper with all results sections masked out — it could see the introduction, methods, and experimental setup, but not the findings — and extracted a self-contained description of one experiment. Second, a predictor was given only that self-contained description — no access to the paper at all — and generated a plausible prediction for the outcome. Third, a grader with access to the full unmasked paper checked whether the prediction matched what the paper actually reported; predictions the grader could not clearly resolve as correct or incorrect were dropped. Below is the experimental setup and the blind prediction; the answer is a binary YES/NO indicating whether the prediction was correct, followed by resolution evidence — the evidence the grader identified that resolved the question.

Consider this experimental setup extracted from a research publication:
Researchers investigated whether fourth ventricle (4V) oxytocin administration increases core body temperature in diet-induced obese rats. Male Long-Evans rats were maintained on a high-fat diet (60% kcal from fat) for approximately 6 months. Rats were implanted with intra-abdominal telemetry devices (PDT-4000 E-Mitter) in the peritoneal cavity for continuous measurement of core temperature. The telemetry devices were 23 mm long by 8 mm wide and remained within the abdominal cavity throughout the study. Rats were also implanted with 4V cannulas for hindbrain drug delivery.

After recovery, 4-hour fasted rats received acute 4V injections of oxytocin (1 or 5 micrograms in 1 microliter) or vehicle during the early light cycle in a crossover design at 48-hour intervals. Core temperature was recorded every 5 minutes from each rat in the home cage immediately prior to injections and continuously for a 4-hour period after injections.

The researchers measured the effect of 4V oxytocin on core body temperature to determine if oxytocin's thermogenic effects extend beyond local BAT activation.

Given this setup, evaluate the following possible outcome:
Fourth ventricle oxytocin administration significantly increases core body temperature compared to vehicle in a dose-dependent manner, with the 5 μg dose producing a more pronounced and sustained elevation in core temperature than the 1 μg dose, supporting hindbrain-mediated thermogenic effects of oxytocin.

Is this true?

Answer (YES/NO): YES